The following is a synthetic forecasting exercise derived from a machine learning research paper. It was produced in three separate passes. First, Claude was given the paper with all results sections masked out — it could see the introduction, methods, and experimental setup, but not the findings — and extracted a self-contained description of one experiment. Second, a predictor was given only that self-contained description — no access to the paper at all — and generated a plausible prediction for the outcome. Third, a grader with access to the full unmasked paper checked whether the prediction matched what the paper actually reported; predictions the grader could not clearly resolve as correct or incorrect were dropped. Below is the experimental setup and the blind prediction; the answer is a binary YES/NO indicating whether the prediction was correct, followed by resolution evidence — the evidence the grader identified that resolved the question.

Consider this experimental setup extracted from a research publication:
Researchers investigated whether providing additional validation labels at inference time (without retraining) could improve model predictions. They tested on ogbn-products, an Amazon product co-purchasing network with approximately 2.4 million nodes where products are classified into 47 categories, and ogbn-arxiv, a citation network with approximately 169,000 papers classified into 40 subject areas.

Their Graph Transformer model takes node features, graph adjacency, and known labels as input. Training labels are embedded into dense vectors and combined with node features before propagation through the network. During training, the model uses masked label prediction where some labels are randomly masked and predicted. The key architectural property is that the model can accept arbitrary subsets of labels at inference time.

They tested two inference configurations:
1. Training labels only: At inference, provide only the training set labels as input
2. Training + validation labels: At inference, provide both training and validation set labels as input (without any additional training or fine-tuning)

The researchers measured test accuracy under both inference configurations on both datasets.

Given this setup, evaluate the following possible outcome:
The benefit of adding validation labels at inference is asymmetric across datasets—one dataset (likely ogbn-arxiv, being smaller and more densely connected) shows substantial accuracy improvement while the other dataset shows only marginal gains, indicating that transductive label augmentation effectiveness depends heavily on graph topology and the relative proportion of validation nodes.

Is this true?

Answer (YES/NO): NO